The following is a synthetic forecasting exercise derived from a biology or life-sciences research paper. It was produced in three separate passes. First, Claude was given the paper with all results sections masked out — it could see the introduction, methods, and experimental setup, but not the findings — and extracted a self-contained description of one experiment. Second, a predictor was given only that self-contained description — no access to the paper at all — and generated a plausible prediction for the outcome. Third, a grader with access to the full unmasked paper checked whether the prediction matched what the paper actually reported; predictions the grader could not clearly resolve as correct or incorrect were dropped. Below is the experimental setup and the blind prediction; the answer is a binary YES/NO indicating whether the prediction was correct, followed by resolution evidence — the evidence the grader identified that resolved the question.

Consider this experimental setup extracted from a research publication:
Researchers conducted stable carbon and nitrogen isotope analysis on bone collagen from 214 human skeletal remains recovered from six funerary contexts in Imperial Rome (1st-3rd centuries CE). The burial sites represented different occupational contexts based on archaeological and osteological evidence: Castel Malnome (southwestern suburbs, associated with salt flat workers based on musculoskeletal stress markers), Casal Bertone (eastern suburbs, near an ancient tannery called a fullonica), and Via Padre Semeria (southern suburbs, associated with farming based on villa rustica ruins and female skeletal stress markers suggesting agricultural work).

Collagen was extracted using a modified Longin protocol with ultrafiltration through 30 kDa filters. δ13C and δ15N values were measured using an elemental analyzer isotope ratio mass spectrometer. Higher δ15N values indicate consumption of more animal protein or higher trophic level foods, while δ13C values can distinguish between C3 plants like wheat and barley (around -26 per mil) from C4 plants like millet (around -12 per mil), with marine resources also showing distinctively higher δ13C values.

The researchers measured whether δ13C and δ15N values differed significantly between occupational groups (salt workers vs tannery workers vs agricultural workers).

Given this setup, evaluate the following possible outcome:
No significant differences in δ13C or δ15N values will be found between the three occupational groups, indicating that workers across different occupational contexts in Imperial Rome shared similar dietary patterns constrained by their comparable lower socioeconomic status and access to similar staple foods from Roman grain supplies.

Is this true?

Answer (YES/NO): NO